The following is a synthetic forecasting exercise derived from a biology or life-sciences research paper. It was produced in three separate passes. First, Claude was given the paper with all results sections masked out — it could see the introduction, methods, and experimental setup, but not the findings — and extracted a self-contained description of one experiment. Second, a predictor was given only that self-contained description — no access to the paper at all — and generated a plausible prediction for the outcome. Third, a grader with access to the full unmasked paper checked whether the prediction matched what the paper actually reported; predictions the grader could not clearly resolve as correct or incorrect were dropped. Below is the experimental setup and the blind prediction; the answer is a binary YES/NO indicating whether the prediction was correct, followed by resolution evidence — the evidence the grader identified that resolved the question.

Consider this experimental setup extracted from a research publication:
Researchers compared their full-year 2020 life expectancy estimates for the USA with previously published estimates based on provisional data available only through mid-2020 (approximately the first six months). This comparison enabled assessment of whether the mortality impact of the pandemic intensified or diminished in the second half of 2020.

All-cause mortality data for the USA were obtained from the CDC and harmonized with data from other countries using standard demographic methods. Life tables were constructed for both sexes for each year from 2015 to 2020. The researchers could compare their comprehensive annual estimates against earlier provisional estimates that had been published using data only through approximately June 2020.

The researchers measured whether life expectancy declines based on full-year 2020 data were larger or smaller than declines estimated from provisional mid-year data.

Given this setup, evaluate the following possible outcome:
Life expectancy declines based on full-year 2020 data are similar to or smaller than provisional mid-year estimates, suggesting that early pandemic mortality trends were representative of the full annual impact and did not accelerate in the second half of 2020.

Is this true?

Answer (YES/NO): NO